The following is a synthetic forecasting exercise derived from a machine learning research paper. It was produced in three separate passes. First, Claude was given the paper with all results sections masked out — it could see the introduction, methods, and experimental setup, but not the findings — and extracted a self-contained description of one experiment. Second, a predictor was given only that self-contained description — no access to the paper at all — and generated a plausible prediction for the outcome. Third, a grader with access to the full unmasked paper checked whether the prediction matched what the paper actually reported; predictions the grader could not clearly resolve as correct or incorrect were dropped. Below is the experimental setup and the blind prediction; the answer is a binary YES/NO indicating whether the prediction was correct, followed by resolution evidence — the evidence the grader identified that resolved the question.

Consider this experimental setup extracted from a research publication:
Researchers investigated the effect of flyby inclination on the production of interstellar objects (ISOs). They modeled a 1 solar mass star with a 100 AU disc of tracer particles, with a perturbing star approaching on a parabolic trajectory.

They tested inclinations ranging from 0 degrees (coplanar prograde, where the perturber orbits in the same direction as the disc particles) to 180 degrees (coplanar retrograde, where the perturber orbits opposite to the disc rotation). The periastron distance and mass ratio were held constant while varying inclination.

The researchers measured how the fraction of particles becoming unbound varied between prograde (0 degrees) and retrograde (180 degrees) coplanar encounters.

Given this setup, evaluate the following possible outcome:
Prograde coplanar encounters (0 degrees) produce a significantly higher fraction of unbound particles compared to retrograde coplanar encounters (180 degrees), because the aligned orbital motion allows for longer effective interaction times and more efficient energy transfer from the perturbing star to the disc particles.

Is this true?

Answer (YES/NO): YES